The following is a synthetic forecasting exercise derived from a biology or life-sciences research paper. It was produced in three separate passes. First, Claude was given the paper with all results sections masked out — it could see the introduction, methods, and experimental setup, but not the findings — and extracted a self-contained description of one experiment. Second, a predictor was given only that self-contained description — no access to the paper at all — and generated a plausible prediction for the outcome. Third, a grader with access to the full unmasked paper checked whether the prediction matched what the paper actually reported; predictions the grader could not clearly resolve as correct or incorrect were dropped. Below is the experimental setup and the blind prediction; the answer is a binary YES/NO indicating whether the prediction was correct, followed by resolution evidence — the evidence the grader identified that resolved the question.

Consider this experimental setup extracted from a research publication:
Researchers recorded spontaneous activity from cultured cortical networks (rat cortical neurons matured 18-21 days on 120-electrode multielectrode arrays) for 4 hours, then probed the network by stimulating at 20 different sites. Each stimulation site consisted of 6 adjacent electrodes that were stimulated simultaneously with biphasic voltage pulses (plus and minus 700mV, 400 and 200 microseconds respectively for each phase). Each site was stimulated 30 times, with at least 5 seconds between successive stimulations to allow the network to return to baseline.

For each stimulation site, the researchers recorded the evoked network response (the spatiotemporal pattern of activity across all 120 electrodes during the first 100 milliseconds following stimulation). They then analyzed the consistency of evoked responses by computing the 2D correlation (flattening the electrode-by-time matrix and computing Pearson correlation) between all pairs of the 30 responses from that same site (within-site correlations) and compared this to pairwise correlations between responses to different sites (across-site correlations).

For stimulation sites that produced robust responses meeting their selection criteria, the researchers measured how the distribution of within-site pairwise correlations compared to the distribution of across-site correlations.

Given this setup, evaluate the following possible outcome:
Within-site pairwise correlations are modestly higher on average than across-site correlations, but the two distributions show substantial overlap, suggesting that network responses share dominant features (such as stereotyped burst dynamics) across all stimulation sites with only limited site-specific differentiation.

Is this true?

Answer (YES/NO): NO